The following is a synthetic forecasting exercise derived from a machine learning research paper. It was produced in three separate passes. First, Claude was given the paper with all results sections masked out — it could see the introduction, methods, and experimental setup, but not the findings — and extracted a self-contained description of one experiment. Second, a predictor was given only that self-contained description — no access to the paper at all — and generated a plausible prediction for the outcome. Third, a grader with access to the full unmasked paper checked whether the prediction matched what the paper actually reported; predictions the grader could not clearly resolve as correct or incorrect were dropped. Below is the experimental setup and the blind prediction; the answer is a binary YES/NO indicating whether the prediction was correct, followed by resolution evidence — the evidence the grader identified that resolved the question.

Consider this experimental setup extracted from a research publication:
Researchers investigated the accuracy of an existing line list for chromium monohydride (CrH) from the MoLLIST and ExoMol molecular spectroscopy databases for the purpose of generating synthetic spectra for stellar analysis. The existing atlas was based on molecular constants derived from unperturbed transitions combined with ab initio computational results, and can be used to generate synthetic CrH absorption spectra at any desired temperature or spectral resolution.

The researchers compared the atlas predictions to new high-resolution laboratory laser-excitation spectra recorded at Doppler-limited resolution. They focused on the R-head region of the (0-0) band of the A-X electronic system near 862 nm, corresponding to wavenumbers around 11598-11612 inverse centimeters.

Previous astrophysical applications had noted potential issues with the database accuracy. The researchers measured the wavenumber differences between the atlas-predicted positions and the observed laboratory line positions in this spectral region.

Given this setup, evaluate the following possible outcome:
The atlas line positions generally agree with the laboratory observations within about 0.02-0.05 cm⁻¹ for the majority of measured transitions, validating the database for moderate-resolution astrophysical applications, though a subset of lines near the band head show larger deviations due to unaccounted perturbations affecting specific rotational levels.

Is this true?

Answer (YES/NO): NO